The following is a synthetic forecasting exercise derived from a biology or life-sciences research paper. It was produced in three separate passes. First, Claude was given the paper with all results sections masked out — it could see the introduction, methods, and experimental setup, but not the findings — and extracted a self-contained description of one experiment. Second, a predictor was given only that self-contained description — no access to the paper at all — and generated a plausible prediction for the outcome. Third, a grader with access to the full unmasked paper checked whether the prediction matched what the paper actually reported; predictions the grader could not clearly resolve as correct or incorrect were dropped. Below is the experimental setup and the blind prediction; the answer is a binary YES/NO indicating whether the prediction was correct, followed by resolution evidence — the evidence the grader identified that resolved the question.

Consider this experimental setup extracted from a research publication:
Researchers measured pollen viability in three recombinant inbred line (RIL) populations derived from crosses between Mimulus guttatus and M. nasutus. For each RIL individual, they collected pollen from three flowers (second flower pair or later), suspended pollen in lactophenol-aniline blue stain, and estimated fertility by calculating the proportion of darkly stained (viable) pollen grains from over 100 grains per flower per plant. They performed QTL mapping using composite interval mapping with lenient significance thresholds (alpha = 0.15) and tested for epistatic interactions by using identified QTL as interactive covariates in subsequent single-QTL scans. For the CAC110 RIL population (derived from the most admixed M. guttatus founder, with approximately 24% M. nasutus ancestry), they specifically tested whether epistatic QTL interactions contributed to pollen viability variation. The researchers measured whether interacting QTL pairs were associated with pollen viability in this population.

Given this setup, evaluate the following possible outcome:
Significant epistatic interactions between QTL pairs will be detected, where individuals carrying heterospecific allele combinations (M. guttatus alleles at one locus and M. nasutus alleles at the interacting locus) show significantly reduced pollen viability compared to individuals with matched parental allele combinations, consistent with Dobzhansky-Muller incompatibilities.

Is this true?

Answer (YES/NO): YES